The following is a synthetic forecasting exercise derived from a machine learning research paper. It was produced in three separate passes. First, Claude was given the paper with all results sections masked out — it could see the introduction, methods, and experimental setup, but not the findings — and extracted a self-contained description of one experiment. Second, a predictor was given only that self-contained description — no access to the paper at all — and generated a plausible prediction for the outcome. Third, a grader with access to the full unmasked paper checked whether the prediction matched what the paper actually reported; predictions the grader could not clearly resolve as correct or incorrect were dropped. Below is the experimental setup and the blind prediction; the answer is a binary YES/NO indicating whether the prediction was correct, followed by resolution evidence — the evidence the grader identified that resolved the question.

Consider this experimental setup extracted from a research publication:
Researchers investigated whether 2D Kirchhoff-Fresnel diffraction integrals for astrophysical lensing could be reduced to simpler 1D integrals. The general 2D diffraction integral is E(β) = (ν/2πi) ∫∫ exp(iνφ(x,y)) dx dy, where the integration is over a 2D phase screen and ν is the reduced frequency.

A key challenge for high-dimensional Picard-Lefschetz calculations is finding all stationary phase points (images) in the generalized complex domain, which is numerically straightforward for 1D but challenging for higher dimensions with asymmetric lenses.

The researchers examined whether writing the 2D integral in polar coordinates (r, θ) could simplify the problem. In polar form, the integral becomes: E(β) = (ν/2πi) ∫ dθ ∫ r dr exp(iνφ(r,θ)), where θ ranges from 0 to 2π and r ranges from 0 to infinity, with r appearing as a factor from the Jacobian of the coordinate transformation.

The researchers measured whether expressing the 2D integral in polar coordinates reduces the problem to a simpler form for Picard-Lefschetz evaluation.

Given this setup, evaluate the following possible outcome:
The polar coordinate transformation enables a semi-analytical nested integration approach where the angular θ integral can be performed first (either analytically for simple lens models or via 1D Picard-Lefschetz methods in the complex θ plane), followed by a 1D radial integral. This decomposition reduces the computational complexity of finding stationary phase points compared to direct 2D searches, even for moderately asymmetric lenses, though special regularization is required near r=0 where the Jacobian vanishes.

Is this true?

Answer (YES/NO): NO